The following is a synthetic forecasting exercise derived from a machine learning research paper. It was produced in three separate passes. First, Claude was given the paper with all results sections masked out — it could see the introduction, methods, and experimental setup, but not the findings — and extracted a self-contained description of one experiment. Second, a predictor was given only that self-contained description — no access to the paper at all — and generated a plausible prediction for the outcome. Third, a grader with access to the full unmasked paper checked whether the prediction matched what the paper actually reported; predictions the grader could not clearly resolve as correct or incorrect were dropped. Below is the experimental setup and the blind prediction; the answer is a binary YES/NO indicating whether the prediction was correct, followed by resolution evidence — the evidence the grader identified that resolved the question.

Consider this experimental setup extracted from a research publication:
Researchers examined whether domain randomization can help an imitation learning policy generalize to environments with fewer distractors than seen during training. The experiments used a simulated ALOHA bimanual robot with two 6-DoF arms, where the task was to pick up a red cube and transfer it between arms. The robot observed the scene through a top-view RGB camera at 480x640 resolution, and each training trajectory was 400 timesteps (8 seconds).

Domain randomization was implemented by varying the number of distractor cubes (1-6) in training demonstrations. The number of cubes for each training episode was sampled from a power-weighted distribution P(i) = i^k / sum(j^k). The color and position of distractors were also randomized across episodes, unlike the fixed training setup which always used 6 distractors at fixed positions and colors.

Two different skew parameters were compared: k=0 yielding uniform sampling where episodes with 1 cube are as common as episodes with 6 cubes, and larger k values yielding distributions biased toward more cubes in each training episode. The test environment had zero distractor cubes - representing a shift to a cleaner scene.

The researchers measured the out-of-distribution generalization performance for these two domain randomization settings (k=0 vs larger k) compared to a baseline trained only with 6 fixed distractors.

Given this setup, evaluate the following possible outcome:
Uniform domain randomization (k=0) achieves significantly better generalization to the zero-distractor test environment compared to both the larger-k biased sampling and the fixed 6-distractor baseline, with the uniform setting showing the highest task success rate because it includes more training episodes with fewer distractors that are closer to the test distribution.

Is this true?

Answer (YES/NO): YES